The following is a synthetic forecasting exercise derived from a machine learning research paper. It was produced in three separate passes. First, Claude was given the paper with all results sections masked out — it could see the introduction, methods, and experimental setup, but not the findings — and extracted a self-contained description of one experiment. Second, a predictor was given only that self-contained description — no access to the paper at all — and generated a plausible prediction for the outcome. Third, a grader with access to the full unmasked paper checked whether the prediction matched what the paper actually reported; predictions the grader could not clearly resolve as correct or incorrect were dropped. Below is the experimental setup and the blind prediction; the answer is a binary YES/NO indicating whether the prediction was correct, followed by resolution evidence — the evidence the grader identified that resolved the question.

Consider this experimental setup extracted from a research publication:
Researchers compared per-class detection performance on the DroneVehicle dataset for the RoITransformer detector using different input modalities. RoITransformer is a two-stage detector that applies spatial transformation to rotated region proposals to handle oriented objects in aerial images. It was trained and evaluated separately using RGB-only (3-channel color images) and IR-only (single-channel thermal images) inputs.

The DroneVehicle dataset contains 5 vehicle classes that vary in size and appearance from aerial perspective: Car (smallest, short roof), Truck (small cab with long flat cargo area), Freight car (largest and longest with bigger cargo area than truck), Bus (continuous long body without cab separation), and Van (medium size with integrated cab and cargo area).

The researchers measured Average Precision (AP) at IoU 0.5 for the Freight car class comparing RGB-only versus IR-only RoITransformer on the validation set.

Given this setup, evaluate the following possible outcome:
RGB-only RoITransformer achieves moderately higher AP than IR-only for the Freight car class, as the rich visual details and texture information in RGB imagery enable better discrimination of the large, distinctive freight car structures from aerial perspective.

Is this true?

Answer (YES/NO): NO